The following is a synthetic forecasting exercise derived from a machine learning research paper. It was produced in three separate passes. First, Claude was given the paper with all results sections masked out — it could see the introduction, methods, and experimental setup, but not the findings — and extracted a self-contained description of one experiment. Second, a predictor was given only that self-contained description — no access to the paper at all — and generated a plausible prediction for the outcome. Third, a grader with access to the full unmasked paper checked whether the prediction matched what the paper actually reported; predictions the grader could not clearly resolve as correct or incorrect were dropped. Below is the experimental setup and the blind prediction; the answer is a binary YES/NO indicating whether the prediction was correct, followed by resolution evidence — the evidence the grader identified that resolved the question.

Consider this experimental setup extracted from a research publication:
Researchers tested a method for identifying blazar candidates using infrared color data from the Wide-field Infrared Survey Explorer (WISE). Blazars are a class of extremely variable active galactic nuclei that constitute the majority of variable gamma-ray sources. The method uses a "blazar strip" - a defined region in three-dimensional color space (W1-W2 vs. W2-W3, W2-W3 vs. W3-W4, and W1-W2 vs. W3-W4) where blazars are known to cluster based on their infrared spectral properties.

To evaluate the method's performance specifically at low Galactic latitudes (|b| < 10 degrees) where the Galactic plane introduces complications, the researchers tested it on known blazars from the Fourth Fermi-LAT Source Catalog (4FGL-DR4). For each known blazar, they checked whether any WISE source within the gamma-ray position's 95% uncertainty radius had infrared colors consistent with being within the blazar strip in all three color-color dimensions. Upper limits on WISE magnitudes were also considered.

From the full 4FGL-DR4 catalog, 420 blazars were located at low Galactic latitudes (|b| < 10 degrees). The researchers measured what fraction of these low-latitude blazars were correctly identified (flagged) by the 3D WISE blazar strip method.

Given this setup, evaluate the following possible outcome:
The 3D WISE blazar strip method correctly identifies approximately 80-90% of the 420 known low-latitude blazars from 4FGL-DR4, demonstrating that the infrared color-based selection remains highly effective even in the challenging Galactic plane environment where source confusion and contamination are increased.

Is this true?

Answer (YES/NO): NO